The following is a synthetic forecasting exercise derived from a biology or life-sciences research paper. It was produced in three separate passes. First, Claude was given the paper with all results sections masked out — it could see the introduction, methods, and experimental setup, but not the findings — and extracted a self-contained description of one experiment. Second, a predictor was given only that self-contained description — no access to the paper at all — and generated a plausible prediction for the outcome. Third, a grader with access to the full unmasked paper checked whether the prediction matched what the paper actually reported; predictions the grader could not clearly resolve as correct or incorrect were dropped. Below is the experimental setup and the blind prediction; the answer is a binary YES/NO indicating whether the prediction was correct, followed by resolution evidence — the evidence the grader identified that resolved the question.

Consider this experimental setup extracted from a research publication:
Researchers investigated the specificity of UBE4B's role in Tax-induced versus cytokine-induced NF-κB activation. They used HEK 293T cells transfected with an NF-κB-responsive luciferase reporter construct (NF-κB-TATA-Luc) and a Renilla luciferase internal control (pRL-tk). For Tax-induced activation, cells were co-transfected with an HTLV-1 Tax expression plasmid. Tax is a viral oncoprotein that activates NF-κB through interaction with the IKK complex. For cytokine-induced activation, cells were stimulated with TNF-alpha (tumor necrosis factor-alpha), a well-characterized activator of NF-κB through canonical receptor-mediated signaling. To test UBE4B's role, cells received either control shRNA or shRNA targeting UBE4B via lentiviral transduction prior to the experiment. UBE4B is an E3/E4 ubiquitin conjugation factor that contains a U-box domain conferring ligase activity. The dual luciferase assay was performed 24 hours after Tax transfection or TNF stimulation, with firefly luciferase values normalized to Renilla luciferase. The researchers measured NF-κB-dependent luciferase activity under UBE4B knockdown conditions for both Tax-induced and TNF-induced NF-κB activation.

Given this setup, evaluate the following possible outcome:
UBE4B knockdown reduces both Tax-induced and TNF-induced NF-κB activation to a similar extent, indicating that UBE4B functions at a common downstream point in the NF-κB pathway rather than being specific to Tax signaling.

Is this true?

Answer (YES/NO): NO